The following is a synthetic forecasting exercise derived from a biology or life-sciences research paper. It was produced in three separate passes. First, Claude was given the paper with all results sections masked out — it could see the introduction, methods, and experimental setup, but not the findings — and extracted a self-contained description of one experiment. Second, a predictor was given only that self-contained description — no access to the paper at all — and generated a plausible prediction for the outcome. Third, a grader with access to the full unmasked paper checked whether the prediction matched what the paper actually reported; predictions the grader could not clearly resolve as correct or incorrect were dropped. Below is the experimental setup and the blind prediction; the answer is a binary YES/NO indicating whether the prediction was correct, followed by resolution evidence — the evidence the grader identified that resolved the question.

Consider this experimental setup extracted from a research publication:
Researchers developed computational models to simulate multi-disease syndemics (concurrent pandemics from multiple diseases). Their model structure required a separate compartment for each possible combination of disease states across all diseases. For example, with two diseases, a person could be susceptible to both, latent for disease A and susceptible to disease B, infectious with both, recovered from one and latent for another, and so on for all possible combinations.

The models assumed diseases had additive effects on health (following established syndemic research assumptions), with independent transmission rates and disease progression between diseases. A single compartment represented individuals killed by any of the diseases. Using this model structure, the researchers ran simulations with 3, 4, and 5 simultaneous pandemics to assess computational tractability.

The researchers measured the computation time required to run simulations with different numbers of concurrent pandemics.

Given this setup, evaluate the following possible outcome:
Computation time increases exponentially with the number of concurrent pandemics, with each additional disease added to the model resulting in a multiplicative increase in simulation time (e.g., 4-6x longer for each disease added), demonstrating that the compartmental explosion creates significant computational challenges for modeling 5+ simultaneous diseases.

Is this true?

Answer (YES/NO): YES